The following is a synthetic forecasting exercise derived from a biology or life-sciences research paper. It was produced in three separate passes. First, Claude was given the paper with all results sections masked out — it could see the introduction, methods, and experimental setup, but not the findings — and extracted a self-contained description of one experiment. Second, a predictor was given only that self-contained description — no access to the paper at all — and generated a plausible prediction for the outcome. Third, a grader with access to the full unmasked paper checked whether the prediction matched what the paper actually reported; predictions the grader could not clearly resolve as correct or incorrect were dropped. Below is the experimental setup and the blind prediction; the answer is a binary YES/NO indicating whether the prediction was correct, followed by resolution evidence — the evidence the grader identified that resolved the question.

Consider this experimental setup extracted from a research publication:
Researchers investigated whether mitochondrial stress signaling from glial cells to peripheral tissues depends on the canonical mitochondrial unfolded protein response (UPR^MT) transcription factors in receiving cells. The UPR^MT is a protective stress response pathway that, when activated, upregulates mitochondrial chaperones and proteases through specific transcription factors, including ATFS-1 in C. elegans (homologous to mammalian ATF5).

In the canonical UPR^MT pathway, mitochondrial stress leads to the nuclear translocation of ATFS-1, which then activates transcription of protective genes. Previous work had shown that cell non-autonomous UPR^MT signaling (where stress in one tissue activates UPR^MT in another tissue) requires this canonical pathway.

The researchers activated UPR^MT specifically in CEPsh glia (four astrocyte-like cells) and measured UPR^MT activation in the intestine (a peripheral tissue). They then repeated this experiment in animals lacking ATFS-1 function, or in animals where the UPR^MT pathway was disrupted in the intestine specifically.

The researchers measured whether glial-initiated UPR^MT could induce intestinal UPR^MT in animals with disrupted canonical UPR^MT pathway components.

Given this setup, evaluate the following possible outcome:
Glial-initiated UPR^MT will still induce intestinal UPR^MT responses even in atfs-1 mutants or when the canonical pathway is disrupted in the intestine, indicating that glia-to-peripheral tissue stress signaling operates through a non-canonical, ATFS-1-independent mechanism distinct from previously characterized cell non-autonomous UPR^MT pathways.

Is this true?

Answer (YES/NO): NO